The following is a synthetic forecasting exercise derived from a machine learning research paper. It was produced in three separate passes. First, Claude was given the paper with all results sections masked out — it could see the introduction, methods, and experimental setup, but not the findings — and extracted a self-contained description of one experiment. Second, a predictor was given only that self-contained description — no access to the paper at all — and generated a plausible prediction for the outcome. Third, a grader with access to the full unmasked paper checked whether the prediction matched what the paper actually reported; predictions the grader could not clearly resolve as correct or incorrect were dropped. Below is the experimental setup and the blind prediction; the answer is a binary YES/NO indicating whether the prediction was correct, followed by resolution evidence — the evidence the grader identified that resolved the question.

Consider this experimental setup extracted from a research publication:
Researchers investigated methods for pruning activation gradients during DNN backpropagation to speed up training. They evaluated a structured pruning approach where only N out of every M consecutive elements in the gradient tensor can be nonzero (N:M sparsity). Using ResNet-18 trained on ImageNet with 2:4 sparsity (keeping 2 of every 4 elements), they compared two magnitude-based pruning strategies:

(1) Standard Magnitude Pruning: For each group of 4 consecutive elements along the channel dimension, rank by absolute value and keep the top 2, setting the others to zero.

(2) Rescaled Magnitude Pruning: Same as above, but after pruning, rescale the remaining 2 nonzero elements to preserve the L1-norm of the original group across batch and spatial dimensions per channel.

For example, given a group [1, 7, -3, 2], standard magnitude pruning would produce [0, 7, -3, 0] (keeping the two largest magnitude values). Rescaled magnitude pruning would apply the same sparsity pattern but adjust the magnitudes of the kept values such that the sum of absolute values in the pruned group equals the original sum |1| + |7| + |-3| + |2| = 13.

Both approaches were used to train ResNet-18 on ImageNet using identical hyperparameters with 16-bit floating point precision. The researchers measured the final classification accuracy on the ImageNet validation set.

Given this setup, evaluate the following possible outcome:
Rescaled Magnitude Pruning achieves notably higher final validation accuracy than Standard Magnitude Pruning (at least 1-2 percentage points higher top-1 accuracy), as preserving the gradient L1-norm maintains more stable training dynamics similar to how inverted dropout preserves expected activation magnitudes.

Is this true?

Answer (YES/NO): NO